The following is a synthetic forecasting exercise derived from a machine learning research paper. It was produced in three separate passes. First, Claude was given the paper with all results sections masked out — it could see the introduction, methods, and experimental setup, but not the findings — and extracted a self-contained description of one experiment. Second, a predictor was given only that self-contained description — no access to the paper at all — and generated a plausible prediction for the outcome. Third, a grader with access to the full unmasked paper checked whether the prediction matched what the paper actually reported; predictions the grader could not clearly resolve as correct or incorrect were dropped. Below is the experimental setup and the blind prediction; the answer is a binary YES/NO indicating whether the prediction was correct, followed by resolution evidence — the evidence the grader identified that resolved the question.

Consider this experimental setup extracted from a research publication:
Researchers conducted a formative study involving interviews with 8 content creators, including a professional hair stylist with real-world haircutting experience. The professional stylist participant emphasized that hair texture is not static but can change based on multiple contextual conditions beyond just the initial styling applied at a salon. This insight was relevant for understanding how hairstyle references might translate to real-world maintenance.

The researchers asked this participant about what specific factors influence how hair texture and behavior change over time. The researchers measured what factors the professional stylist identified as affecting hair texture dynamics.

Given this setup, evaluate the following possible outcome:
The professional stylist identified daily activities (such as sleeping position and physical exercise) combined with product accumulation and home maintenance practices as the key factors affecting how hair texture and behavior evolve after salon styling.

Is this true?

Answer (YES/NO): NO